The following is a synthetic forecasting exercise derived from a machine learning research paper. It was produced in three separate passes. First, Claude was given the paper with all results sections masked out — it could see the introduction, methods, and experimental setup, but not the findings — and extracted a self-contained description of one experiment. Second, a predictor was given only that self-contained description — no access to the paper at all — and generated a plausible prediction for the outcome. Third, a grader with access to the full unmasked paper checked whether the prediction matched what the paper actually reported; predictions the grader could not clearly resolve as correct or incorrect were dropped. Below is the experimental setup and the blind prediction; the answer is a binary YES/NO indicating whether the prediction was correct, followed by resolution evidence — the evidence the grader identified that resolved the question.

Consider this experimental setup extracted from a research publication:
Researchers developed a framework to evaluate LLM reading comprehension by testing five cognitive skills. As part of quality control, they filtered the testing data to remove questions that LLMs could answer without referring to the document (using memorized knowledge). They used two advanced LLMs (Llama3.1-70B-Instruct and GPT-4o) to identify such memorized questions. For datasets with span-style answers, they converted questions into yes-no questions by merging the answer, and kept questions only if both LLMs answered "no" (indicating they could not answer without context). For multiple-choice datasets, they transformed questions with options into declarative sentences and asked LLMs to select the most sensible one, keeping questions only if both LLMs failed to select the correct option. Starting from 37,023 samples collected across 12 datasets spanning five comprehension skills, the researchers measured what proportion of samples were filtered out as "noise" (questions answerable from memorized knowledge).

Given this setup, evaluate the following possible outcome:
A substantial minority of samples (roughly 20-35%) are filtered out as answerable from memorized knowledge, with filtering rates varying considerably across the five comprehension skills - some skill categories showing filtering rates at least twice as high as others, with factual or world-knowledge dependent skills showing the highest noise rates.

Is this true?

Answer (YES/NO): NO